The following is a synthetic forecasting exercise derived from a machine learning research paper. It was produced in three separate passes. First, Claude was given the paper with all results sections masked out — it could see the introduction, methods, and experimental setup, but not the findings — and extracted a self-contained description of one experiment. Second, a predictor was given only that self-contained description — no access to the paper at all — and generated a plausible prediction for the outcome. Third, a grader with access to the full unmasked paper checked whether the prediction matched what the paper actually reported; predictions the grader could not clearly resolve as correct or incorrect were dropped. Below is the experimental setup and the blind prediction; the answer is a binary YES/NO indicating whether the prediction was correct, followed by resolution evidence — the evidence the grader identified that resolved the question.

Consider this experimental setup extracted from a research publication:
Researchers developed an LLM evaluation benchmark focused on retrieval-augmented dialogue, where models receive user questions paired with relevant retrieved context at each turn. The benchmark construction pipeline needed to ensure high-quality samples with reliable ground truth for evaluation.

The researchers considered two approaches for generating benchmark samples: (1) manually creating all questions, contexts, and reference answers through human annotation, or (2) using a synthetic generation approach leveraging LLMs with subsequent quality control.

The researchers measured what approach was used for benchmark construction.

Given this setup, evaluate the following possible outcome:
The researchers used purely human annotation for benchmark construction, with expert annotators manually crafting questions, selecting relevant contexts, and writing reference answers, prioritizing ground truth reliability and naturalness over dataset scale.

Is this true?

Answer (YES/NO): NO